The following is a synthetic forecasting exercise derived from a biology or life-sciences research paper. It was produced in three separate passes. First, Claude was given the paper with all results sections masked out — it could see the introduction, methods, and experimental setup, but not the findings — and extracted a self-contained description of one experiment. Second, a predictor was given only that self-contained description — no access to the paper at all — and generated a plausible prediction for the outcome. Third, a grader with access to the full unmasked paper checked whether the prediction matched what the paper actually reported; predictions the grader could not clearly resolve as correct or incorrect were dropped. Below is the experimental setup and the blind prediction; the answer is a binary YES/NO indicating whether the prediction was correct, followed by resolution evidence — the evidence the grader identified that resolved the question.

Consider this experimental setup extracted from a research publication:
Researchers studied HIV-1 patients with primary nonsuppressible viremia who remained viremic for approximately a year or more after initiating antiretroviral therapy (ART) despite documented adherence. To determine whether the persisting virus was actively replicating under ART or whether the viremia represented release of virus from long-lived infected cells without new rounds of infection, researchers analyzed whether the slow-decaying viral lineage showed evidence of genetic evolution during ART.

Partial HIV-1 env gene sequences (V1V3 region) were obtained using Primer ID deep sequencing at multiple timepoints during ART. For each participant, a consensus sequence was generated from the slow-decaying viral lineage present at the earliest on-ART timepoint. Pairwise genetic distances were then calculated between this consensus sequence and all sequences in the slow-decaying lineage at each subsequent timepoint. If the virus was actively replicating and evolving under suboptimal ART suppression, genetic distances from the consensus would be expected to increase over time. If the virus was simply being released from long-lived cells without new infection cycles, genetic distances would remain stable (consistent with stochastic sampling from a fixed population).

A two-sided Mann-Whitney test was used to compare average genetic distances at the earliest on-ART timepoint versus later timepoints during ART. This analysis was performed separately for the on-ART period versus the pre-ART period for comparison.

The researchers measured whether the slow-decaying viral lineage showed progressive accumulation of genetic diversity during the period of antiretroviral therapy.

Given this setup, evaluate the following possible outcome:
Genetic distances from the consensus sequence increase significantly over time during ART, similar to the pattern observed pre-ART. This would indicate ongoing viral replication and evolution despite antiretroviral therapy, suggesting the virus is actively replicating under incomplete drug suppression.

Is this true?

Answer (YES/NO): NO